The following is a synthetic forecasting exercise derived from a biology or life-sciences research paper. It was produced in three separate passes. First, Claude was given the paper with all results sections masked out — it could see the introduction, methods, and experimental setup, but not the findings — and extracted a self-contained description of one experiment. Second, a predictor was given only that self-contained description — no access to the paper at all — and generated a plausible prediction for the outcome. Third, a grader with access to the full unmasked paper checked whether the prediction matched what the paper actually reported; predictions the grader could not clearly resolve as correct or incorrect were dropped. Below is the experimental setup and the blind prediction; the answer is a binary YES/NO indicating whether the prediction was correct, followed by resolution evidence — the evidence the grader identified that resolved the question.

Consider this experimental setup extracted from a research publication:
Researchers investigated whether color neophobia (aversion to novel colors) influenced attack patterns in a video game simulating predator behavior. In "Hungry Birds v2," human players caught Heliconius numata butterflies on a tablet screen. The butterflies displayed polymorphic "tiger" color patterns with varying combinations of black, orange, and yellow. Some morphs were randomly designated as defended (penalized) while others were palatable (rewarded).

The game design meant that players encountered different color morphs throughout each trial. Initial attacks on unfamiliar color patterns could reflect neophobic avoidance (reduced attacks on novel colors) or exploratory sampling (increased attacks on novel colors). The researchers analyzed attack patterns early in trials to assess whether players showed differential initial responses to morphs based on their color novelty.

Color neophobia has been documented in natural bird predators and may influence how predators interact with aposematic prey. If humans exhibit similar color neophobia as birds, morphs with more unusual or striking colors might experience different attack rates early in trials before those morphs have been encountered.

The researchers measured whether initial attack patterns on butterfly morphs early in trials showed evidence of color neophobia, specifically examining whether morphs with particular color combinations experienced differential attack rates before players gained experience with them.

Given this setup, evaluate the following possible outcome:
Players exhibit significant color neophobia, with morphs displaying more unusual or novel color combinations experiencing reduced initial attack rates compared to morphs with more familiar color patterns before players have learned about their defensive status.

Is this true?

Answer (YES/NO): NO